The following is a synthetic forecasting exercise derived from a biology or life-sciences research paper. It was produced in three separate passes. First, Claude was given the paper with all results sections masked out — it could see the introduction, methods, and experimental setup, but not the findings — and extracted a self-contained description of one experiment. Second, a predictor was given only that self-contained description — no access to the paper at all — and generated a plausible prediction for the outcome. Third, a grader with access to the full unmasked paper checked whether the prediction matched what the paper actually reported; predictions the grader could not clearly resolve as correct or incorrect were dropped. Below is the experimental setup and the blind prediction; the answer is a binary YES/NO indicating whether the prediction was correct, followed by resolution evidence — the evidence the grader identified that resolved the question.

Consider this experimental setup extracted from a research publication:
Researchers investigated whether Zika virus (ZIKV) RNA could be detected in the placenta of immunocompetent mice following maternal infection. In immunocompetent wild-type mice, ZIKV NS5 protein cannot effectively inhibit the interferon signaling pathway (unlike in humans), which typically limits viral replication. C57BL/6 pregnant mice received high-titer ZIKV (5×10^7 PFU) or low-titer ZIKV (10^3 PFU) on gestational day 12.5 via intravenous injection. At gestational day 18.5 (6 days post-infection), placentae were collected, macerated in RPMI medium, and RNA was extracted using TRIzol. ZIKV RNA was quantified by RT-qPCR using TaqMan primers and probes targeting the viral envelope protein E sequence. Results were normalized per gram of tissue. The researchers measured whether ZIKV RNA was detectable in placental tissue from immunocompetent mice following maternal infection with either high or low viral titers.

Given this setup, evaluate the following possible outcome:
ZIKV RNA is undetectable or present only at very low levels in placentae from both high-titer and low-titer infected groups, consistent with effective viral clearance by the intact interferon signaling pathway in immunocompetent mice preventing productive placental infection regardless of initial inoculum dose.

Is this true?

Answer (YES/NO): NO